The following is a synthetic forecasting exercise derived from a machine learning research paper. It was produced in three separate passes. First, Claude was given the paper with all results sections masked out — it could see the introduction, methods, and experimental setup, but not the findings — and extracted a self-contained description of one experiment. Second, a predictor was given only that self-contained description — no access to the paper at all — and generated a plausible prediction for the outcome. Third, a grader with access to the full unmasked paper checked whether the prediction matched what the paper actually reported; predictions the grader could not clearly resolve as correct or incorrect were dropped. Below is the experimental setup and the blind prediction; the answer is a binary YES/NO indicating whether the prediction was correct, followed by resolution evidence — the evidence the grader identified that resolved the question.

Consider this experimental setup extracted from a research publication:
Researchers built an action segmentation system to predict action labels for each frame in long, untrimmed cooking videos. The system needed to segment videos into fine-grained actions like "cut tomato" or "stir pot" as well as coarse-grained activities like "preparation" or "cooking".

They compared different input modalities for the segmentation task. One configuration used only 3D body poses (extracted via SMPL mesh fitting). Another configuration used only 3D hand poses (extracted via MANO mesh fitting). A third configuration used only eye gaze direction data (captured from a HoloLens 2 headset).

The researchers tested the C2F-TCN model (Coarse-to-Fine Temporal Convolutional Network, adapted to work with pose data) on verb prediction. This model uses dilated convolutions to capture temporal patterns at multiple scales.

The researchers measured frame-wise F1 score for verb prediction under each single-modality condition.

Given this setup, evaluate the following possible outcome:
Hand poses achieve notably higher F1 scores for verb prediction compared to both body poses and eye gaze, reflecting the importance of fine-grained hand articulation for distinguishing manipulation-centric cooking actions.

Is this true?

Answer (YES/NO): NO